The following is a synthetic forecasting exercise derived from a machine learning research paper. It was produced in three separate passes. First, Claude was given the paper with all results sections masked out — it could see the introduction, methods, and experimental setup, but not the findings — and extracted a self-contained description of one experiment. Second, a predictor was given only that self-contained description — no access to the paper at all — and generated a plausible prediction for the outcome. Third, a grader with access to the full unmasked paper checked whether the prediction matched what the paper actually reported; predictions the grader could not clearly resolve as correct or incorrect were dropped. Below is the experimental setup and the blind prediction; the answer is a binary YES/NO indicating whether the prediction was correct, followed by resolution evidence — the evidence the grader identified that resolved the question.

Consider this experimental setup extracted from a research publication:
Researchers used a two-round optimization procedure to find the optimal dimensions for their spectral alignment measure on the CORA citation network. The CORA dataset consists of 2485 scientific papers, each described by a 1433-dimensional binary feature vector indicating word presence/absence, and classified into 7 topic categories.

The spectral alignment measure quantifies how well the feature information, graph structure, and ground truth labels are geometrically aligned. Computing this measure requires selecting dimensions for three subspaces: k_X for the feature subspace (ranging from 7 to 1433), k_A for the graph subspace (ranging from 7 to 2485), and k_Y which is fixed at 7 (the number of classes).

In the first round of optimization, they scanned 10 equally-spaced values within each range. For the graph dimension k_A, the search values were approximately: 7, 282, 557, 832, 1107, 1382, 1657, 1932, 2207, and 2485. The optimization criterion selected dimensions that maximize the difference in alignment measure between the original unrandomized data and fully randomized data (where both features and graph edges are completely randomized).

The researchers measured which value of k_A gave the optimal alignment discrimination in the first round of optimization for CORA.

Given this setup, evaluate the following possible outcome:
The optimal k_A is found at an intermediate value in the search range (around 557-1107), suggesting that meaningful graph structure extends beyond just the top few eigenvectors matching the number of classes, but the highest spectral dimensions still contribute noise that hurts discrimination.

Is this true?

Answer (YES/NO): NO